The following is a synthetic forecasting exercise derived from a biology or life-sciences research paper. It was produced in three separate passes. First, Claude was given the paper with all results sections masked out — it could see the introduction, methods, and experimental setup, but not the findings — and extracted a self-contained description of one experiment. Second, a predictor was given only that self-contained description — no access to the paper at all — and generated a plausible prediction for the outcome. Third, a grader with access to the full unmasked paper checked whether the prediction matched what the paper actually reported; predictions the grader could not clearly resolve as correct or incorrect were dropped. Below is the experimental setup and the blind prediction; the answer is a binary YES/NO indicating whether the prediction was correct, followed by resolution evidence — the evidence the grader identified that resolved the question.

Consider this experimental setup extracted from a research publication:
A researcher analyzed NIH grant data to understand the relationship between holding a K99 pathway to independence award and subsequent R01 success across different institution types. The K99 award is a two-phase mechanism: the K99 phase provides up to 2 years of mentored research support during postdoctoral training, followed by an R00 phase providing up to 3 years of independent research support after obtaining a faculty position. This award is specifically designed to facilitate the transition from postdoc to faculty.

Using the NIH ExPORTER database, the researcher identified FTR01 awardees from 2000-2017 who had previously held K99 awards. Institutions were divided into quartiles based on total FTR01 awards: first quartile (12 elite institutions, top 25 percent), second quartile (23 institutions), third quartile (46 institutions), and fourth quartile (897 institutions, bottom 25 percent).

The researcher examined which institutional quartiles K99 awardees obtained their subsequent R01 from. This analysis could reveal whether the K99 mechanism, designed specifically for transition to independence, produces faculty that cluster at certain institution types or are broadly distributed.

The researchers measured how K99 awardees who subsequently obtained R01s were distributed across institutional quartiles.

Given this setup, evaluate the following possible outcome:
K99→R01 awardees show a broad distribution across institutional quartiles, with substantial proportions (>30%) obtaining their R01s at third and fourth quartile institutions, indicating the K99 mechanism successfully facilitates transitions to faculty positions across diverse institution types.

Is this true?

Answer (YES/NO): YES